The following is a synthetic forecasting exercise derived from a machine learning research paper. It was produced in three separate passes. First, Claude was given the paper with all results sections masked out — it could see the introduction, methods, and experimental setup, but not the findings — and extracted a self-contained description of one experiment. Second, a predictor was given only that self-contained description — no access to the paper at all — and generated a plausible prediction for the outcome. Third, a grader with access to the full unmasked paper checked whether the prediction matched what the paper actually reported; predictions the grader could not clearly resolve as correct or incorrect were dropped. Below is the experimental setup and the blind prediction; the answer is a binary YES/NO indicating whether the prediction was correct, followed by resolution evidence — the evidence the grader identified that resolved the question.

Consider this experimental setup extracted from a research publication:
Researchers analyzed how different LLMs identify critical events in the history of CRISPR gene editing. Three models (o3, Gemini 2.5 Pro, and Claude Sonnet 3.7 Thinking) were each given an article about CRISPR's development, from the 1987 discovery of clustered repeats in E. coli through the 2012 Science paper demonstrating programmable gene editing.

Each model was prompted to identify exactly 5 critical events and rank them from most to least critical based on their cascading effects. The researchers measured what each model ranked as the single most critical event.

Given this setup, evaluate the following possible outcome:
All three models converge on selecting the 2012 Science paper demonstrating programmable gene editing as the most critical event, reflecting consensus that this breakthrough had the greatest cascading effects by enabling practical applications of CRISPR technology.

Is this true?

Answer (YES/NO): YES